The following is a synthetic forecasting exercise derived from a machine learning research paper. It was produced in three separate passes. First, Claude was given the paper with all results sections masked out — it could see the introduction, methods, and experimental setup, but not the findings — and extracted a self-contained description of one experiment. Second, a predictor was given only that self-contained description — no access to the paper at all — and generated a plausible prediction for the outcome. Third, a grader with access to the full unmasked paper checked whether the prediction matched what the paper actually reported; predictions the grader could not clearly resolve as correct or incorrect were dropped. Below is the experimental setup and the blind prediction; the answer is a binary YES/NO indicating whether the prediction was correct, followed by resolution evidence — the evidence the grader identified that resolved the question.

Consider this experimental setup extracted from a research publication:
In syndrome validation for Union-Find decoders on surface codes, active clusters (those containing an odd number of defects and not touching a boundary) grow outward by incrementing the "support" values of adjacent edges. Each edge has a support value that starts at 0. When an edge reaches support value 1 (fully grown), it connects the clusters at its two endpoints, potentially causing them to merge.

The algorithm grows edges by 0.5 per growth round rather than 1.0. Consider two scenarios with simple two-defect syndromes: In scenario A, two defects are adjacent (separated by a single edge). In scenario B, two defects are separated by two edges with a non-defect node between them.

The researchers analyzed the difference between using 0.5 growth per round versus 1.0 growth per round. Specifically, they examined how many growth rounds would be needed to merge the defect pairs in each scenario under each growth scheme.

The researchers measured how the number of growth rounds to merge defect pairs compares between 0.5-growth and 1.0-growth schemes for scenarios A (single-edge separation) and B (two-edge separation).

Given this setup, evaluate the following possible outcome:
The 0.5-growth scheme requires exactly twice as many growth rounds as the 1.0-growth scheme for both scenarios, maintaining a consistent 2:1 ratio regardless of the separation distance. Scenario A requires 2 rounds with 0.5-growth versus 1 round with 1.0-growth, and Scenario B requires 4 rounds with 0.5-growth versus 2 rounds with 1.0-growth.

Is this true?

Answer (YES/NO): NO